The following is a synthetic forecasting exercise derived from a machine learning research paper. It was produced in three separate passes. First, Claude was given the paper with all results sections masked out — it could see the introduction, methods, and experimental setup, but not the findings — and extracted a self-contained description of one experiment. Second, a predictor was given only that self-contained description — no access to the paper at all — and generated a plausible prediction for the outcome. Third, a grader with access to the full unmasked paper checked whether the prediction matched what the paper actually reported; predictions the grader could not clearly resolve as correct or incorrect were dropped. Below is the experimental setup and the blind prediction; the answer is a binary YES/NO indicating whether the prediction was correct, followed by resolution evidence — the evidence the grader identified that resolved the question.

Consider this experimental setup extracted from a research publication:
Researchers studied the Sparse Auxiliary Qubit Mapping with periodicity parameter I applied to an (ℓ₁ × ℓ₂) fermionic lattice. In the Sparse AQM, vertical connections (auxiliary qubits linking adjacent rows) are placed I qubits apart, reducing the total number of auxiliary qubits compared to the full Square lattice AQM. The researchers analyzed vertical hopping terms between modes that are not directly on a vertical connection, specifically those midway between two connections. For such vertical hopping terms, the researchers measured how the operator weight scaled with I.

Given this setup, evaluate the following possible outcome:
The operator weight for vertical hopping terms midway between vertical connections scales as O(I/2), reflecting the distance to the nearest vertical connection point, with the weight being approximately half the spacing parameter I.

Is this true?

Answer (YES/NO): NO